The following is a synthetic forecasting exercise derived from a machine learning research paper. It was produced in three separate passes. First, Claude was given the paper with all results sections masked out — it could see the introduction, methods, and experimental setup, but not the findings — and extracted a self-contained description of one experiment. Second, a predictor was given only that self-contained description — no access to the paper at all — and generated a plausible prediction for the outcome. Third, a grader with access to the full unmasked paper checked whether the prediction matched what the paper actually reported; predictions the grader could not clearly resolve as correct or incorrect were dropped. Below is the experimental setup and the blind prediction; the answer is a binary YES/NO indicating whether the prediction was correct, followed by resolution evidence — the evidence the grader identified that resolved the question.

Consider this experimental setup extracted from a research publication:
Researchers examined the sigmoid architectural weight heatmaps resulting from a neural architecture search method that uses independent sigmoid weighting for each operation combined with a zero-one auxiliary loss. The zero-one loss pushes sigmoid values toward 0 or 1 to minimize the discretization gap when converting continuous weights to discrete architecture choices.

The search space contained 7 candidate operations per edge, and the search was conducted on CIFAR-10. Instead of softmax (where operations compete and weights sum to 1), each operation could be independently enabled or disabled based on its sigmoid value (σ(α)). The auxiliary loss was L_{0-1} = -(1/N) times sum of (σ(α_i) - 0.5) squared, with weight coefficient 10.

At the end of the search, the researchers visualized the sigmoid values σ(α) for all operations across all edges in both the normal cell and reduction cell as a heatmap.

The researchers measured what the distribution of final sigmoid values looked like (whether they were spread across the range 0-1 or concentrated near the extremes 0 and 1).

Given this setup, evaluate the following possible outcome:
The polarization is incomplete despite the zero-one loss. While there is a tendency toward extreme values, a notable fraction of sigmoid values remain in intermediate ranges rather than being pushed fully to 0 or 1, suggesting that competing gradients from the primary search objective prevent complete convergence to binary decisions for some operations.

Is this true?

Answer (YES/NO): NO